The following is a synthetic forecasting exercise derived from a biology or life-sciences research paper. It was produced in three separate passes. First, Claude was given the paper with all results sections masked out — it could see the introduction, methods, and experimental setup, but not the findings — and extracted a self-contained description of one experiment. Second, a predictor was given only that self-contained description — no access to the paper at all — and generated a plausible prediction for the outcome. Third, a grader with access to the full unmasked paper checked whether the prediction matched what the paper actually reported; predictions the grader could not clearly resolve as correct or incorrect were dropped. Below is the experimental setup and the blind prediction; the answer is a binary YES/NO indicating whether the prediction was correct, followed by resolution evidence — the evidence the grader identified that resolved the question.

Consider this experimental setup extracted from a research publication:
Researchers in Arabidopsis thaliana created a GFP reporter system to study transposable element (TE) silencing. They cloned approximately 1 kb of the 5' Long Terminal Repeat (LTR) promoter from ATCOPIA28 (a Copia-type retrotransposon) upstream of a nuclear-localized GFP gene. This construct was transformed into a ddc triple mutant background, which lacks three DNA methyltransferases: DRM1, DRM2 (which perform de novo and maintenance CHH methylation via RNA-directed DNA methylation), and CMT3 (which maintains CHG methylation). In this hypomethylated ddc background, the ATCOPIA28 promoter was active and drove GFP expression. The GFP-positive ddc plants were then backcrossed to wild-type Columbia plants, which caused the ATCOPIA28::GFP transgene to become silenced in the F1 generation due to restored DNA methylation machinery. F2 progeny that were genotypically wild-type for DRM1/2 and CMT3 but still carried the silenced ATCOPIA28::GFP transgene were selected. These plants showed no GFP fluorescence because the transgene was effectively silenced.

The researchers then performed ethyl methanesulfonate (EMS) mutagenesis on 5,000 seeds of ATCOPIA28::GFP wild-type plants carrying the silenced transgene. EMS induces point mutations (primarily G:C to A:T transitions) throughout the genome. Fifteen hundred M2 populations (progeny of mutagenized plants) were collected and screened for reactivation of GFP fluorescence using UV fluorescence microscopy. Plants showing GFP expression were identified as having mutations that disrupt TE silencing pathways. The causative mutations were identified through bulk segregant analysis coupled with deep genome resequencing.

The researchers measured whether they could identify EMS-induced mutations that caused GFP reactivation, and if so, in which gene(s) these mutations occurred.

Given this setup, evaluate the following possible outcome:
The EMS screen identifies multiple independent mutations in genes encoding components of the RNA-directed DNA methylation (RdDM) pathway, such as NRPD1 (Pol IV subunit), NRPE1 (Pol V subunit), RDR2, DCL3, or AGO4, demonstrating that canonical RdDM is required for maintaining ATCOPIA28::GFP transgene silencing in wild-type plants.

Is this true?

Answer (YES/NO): NO